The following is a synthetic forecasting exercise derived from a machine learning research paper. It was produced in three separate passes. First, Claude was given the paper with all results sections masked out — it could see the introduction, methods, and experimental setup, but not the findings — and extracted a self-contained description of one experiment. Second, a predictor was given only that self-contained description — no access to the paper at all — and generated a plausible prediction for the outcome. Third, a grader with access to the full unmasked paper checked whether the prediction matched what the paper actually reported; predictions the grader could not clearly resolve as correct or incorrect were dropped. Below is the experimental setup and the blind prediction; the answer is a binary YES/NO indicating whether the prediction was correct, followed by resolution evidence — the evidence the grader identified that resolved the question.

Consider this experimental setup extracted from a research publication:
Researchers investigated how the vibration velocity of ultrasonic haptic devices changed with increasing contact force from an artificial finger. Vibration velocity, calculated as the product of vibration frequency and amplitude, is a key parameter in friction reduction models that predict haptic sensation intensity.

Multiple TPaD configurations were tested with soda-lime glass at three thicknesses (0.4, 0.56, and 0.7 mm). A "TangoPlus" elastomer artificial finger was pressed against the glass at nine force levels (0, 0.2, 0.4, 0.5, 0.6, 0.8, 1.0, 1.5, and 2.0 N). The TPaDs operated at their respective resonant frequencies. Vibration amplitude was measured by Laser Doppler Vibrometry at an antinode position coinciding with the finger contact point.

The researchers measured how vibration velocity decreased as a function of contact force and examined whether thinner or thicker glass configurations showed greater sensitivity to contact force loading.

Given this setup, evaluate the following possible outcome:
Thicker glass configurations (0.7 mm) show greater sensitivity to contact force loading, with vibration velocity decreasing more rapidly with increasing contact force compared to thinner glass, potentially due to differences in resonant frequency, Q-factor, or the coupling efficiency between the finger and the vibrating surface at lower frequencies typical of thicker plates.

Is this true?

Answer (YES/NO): NO